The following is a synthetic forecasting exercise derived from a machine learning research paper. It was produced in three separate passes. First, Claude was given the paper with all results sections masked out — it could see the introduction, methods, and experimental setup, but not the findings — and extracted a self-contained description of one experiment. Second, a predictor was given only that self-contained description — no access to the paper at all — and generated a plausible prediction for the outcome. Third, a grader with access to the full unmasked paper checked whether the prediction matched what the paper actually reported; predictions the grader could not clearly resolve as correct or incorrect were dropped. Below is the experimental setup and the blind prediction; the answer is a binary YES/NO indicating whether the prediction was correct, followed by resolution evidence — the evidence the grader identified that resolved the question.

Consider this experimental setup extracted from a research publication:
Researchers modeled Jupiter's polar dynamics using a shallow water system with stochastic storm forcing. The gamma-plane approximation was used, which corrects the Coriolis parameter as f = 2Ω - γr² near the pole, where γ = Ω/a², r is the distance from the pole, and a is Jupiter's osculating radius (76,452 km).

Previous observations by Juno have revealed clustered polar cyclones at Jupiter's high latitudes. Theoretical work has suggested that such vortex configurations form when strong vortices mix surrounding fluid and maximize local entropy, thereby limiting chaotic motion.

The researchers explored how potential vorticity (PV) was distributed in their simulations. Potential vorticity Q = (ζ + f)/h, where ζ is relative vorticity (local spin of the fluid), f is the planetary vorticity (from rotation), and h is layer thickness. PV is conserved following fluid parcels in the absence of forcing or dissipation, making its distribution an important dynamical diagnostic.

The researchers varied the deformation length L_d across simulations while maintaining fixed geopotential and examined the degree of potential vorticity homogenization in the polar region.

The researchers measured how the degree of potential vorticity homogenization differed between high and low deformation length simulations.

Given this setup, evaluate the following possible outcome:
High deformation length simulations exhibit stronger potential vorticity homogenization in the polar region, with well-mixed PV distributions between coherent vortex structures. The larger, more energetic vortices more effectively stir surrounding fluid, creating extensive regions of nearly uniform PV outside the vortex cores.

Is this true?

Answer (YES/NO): YES